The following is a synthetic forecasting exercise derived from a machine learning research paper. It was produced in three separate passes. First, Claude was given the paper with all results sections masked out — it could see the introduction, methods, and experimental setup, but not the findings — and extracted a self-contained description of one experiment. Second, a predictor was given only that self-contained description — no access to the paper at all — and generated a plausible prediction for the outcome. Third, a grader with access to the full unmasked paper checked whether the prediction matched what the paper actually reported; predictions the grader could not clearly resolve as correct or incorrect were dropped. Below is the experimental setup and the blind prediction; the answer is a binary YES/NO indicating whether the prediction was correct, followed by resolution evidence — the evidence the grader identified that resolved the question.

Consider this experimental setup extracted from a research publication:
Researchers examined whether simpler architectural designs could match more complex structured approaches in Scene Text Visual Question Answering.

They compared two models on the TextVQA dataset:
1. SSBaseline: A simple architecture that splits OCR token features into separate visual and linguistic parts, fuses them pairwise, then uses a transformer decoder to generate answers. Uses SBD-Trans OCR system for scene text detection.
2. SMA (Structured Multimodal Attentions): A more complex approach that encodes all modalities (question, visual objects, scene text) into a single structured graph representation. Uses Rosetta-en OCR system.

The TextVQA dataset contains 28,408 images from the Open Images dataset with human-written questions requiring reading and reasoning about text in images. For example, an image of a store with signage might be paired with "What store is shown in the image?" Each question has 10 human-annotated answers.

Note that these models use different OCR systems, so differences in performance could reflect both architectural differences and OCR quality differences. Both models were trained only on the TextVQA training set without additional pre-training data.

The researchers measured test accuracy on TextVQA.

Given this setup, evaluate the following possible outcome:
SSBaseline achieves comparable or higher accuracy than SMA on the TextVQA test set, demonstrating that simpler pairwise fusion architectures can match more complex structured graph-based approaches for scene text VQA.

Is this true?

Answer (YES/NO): YES